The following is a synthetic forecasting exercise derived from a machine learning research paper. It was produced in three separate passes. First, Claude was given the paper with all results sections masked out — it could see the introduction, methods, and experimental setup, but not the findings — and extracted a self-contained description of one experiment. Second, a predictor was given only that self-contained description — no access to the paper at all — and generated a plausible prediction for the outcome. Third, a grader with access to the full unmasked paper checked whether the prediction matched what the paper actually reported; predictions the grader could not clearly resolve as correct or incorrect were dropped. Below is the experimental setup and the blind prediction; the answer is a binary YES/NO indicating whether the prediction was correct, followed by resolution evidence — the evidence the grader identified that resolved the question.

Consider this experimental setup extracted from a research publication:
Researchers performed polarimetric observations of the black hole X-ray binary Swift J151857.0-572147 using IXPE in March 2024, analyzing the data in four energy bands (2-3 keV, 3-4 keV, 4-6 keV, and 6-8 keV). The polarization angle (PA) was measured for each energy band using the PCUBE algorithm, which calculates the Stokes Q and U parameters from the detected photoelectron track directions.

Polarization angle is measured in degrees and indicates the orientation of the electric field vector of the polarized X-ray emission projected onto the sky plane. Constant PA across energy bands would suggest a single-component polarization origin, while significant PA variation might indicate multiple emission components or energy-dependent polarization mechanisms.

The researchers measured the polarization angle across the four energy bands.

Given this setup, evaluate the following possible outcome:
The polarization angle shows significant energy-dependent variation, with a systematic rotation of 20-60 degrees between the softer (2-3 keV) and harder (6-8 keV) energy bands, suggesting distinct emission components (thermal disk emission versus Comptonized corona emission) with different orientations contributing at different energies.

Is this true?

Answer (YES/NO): YES